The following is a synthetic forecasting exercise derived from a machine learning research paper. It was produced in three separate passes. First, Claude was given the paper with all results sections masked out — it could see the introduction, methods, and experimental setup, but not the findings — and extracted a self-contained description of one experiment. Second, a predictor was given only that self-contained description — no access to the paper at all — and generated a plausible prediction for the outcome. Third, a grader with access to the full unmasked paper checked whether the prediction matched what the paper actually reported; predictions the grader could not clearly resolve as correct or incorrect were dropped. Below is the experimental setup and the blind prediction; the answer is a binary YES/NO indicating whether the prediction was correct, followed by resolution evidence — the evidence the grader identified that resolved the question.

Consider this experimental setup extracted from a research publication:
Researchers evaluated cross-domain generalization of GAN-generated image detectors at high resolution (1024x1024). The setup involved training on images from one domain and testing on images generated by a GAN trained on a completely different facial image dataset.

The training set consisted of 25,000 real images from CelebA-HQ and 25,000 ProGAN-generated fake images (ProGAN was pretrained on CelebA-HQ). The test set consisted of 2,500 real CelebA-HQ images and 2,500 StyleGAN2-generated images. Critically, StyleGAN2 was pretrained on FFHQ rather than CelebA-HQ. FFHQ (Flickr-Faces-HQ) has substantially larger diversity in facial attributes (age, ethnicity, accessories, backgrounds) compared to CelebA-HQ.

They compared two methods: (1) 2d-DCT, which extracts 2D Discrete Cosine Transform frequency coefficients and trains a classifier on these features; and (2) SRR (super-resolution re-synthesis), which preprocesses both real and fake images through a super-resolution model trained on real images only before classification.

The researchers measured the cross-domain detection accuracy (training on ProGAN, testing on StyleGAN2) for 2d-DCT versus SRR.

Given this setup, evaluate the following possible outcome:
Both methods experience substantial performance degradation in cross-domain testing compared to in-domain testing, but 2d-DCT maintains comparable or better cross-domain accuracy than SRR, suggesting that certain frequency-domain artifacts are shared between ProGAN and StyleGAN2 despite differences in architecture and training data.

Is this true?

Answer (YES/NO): NO